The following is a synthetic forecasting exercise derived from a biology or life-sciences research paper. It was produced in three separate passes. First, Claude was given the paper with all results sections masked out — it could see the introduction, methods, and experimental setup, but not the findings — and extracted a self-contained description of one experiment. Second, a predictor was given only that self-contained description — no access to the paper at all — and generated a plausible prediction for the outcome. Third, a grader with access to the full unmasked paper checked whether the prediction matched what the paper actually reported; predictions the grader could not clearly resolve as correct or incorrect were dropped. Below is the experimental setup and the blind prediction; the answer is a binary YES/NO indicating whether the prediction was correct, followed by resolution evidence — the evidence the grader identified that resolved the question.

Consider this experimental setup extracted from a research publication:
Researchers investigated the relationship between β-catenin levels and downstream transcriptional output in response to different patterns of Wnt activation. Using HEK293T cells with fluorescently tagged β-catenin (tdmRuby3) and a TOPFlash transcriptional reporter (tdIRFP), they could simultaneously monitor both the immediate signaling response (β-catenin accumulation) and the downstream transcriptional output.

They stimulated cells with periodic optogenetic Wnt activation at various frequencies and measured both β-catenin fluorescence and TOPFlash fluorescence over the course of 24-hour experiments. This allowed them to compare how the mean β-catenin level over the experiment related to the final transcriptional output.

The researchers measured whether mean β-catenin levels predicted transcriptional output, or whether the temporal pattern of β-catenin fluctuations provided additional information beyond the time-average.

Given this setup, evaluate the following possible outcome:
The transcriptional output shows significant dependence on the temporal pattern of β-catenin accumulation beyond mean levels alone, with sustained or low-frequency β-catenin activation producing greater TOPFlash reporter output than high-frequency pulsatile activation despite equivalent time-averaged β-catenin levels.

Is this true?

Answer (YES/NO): NO